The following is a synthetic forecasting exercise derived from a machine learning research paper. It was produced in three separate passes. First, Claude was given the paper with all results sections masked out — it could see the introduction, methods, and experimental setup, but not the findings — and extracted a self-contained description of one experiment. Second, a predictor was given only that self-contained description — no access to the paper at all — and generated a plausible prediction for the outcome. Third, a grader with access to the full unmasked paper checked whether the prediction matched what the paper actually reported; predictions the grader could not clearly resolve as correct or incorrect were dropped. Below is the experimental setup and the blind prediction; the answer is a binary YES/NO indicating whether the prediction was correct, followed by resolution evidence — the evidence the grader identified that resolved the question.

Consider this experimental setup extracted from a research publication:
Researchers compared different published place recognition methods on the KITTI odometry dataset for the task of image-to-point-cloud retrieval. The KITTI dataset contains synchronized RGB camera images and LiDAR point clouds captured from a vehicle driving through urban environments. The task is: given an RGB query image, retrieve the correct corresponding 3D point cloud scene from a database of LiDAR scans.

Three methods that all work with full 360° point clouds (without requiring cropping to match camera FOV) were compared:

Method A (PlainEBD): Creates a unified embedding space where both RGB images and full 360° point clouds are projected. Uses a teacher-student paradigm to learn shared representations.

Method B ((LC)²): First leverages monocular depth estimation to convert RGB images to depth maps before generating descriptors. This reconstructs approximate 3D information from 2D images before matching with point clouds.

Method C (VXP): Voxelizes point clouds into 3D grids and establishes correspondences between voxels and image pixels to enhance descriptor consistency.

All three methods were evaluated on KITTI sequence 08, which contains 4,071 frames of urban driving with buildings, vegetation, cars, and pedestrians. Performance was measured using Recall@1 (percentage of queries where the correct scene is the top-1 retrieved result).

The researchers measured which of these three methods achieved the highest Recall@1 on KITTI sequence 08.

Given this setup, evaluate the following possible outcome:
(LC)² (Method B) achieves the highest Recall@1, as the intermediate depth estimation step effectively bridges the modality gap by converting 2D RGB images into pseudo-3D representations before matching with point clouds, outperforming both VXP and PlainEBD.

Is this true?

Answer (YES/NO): YES